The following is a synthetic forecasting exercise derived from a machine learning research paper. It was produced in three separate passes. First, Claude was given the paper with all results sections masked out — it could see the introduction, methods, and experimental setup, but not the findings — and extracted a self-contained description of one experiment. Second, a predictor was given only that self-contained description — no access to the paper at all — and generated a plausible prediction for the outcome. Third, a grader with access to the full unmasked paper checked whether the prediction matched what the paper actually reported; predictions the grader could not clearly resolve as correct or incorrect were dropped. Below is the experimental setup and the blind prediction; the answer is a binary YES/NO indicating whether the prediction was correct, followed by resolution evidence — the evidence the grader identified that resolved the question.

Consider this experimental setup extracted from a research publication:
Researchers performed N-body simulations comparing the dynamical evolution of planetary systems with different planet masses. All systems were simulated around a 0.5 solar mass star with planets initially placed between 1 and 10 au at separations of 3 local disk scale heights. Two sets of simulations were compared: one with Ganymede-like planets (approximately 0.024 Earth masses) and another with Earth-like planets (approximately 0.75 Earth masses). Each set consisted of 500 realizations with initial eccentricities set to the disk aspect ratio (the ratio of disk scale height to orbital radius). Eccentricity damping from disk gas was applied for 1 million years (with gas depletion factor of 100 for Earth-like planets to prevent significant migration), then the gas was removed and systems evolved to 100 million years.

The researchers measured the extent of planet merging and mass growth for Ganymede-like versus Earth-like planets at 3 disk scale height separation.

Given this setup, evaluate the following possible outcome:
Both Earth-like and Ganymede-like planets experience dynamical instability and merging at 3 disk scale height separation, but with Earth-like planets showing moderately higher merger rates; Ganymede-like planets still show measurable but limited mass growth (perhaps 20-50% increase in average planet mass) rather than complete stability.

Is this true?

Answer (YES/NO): NO